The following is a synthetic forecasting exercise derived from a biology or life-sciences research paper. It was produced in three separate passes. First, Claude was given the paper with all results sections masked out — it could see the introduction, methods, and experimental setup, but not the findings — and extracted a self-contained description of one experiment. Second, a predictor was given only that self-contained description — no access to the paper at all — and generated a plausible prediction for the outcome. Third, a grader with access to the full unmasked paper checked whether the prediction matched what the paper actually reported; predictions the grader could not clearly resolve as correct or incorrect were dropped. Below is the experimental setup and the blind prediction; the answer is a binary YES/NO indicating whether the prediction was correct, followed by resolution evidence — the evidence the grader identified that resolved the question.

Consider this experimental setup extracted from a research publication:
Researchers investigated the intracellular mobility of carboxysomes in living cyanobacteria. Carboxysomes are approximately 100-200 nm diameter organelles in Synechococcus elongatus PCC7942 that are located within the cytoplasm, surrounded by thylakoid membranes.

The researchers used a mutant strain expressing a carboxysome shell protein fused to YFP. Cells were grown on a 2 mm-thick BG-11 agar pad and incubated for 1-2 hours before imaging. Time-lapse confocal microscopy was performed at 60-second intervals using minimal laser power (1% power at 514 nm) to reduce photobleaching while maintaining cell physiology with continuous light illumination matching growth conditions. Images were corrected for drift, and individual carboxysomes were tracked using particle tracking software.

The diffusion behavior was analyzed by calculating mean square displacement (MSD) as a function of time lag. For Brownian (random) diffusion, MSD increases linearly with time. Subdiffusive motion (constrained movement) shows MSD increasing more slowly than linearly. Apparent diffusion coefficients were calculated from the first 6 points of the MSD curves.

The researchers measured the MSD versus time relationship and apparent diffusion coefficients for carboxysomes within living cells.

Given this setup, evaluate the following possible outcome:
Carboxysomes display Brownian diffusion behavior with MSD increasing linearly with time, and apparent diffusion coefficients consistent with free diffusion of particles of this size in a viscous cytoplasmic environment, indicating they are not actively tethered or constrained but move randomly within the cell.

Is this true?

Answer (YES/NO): NO